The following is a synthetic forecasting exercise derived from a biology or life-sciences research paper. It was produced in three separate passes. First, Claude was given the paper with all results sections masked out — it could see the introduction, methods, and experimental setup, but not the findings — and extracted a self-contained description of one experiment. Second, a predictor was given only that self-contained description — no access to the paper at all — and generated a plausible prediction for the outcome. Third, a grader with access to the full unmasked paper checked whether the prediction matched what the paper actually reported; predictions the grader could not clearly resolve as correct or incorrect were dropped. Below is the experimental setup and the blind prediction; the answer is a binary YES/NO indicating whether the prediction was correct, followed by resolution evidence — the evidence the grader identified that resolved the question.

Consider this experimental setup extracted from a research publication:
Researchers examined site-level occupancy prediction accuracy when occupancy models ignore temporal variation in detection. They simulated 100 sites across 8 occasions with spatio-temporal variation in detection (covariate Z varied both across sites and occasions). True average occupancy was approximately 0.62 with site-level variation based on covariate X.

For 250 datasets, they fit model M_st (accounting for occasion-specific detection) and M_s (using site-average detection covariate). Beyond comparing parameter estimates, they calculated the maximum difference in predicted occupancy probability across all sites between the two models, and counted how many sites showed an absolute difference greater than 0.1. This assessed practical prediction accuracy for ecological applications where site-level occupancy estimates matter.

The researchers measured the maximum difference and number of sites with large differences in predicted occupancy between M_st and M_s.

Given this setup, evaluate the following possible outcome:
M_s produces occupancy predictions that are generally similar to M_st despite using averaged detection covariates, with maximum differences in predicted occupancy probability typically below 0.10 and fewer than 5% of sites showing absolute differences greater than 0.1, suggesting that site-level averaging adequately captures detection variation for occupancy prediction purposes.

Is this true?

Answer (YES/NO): YES